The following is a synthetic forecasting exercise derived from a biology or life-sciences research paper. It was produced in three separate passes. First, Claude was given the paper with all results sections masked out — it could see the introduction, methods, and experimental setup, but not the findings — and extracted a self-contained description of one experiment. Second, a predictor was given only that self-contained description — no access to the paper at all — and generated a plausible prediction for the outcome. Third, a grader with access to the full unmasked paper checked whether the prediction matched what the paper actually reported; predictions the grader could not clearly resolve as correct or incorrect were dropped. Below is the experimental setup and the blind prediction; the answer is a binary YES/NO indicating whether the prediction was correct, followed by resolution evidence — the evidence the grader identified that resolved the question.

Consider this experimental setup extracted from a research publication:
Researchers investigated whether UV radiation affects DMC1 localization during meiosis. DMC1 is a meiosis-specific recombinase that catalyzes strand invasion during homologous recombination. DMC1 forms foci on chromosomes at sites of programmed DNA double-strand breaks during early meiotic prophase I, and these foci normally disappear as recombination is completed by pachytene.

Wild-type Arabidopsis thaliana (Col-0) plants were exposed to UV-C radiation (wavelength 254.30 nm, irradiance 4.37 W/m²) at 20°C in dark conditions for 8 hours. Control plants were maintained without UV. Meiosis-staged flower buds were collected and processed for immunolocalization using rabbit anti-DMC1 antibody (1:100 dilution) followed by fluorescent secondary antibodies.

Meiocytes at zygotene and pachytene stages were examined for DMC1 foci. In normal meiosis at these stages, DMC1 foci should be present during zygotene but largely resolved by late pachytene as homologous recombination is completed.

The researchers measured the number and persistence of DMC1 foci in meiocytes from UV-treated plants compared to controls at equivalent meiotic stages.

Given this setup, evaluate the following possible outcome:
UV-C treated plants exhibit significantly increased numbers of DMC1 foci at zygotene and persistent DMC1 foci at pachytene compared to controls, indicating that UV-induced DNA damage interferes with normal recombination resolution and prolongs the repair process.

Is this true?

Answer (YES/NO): NO